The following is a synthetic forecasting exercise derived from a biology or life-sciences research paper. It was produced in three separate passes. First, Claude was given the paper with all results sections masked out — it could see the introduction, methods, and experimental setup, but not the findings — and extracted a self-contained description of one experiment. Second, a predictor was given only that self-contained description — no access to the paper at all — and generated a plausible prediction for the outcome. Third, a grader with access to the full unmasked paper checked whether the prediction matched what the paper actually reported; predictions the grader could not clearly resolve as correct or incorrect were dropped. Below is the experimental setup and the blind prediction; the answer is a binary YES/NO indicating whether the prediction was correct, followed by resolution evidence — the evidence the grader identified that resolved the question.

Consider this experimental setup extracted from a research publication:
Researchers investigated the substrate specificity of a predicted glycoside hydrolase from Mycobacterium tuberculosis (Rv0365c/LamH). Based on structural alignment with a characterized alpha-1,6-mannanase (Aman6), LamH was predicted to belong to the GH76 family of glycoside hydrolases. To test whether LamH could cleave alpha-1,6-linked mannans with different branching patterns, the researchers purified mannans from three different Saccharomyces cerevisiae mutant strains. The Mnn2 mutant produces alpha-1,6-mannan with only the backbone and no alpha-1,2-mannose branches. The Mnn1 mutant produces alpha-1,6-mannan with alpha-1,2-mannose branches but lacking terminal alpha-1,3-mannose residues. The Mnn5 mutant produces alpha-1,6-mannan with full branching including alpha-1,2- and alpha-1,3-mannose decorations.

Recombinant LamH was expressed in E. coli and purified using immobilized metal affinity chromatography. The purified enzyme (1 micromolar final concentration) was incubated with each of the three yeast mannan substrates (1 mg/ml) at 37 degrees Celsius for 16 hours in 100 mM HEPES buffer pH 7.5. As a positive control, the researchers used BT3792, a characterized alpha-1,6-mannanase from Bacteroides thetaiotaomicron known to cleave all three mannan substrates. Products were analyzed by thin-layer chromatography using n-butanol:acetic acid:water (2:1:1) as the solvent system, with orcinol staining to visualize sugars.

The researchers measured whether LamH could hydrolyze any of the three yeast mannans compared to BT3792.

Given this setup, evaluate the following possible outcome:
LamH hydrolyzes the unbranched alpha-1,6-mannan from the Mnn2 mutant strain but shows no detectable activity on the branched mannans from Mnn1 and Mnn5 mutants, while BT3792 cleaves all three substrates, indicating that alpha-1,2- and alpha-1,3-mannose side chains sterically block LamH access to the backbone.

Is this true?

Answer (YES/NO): NO